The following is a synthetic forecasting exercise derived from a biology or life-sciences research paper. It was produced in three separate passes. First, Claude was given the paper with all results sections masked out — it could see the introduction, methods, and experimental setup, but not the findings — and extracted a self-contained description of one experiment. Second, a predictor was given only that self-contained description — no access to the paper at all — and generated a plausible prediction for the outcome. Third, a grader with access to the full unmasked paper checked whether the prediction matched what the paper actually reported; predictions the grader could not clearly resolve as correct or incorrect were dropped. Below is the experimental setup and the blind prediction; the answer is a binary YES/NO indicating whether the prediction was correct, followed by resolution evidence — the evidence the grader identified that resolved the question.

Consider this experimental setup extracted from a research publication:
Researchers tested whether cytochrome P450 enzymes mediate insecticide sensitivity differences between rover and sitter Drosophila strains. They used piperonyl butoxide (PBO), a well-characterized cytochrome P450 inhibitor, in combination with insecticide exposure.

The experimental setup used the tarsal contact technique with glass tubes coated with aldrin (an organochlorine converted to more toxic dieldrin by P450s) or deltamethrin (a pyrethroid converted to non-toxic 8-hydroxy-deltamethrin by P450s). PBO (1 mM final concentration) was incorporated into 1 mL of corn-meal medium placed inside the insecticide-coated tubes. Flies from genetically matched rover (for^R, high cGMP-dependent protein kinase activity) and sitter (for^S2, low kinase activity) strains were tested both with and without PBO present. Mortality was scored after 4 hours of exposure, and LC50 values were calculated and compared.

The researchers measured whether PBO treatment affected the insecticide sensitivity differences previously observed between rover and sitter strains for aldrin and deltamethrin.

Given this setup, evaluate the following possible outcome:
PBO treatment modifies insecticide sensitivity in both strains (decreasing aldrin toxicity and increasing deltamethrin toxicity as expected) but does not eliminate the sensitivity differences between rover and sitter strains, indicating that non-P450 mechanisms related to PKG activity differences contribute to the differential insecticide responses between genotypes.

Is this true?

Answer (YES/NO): NO